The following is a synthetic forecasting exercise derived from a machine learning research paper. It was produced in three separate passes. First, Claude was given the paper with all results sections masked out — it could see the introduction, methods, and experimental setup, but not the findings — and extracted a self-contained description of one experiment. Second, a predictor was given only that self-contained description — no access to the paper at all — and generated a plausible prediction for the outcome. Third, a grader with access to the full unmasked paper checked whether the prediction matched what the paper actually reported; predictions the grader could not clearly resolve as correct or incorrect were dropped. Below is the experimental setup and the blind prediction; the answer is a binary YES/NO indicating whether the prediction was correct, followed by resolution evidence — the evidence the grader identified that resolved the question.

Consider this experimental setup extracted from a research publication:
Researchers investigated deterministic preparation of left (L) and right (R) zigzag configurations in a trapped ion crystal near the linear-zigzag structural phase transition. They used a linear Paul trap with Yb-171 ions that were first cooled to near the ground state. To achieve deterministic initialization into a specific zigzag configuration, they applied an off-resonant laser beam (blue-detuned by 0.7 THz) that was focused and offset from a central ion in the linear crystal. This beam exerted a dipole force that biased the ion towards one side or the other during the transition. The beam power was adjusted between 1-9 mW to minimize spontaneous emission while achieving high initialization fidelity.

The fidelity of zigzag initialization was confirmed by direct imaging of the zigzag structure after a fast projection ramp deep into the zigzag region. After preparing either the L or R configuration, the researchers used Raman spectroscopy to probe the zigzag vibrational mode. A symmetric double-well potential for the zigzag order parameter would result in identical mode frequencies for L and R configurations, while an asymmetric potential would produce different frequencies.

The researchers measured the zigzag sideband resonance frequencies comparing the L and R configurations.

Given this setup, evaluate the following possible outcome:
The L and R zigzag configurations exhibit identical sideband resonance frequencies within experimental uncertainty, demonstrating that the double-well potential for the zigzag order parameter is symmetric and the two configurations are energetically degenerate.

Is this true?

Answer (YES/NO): NO